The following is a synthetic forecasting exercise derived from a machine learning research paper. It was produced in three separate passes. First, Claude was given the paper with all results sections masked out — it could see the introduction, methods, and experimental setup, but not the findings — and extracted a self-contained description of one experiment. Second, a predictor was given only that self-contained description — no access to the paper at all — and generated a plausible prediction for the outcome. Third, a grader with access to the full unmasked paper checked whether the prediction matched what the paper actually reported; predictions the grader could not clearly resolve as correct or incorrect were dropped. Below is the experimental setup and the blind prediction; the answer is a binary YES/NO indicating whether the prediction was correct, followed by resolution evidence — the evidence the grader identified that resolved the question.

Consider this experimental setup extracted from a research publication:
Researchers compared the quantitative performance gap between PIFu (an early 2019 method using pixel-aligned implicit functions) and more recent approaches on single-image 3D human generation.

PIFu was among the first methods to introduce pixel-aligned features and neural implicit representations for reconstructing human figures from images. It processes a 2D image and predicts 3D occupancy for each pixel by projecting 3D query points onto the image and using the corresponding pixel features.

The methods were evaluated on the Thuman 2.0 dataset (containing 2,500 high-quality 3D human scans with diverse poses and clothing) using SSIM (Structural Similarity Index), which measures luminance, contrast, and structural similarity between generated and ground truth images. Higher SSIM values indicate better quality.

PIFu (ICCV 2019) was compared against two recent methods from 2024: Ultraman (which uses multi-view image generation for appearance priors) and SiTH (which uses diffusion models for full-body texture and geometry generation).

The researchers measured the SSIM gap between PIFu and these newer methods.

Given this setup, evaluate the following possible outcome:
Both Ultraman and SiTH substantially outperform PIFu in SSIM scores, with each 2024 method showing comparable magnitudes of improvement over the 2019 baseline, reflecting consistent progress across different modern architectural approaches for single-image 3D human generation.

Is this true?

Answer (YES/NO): NO